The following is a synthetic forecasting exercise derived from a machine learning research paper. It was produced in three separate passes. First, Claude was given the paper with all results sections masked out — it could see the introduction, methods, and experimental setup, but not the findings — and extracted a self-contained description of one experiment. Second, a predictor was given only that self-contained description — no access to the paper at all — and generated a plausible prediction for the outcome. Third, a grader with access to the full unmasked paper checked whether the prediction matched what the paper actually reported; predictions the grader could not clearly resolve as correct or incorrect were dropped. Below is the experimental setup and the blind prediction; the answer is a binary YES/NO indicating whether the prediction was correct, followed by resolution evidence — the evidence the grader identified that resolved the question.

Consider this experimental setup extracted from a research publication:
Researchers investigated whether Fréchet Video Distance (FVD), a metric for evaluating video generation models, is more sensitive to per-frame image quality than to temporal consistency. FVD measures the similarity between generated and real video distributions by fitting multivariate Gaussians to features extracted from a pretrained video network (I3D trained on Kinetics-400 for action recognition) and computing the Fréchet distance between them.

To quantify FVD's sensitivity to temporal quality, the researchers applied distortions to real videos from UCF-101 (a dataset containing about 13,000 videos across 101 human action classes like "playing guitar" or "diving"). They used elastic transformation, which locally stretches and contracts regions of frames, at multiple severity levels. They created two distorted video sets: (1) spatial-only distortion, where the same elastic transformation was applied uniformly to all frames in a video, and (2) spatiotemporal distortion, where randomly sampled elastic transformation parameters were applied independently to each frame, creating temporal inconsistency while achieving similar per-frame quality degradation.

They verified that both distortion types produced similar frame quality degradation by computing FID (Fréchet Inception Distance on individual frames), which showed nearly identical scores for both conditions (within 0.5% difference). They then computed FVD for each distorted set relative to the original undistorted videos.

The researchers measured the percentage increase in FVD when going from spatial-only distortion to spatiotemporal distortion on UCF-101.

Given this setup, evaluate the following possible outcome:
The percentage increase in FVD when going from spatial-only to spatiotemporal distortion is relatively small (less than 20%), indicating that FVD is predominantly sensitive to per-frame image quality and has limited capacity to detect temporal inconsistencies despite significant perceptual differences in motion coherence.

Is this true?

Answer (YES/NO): YES